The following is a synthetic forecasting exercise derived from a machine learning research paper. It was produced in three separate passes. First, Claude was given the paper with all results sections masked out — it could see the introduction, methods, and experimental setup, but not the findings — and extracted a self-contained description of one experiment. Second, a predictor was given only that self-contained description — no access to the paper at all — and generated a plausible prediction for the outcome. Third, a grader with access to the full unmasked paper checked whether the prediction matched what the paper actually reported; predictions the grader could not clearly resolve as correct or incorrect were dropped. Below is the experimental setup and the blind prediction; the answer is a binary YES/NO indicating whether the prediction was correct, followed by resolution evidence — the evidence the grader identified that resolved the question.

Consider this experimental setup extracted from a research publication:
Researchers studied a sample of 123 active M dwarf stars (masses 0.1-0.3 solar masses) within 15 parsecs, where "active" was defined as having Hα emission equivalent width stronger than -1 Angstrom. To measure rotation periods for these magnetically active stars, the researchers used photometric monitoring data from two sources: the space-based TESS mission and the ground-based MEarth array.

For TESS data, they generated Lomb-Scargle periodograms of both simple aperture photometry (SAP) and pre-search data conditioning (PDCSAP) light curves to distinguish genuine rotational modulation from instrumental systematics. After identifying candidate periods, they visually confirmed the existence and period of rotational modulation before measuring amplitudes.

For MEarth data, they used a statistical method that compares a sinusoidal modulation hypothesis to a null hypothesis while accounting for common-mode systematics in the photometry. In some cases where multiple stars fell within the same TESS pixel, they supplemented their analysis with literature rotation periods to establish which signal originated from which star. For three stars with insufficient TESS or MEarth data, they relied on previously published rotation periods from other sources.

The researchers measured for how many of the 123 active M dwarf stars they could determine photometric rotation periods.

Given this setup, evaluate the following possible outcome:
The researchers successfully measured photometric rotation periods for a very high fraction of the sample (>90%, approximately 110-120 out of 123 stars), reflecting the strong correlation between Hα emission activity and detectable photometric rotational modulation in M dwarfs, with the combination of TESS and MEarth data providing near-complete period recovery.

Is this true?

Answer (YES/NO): YES